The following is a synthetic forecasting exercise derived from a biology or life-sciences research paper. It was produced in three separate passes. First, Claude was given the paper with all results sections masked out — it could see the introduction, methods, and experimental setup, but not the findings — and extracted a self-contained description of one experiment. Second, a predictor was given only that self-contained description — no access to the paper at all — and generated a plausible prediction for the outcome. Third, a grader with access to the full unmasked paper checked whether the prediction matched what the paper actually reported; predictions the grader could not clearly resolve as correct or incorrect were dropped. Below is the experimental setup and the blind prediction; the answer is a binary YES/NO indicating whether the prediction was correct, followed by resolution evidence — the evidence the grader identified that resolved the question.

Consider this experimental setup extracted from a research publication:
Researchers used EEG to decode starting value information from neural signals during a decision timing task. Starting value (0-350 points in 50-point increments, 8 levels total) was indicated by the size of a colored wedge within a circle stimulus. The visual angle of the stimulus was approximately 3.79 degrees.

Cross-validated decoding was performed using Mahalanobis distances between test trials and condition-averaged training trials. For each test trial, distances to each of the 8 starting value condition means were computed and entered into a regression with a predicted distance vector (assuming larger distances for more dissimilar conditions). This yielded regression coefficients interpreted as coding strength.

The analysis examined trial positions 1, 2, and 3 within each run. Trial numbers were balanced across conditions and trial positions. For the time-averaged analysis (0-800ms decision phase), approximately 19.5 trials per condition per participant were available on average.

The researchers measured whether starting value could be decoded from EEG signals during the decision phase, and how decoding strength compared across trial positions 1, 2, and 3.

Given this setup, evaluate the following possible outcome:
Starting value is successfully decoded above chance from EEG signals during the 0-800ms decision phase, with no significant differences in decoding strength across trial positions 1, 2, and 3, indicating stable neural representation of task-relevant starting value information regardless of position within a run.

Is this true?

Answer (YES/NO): YES